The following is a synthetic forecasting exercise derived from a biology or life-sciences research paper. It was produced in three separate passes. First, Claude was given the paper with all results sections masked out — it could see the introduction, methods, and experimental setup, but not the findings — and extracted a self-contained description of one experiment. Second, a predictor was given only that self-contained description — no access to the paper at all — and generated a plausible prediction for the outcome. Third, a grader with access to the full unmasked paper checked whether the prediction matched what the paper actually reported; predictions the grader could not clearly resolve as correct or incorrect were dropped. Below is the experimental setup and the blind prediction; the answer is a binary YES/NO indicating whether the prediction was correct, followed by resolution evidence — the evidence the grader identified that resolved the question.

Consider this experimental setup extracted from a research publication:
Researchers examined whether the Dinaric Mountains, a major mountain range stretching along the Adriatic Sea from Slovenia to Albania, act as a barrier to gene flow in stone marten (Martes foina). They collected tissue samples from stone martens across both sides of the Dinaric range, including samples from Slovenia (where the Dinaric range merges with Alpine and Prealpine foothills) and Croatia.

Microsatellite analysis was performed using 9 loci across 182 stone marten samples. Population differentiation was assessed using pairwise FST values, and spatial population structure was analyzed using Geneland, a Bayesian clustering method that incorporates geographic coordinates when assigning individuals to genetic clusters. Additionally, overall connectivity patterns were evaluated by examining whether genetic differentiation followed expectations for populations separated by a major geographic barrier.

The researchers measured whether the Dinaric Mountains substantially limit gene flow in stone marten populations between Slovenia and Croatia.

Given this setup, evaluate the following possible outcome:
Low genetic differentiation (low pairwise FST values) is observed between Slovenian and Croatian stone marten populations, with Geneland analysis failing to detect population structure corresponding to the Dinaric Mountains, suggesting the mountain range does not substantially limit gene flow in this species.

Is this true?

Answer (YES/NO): YES